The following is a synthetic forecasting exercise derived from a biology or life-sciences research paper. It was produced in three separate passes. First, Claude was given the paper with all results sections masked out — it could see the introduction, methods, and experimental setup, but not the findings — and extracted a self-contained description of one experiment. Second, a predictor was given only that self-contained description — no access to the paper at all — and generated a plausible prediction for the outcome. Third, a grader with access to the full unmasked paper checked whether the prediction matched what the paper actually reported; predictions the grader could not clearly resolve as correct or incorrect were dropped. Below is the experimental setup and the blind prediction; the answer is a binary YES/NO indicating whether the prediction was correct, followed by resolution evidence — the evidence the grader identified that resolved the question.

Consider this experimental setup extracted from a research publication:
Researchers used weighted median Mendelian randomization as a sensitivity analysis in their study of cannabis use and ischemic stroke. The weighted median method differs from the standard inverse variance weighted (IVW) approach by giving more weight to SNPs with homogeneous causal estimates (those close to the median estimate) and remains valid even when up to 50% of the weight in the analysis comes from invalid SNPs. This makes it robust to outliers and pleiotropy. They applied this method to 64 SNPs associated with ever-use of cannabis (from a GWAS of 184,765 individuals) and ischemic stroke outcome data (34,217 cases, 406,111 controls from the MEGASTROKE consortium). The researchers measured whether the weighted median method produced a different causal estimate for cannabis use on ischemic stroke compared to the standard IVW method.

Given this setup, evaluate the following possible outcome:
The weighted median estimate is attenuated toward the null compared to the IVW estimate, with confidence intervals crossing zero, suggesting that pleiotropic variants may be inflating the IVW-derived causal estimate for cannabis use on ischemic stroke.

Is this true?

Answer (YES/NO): NO